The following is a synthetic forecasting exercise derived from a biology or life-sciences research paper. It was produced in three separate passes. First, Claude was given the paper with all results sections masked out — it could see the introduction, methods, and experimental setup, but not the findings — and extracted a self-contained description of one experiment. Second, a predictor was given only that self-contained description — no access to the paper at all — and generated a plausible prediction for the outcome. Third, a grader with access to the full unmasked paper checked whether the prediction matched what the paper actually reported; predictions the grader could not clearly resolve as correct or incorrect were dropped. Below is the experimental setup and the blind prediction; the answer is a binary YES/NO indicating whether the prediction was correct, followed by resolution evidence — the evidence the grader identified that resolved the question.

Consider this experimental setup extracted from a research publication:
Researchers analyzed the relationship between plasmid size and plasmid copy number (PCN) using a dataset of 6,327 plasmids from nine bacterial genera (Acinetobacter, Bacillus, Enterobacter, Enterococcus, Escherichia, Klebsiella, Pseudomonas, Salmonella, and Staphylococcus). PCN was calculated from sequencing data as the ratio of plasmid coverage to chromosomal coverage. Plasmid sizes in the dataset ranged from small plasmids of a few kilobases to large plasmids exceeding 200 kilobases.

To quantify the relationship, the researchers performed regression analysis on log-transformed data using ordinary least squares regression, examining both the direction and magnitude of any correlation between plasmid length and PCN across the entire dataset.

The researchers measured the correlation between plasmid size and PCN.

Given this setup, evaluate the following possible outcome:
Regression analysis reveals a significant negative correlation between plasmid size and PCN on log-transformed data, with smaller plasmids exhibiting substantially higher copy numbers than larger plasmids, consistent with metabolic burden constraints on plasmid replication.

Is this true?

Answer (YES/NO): YES